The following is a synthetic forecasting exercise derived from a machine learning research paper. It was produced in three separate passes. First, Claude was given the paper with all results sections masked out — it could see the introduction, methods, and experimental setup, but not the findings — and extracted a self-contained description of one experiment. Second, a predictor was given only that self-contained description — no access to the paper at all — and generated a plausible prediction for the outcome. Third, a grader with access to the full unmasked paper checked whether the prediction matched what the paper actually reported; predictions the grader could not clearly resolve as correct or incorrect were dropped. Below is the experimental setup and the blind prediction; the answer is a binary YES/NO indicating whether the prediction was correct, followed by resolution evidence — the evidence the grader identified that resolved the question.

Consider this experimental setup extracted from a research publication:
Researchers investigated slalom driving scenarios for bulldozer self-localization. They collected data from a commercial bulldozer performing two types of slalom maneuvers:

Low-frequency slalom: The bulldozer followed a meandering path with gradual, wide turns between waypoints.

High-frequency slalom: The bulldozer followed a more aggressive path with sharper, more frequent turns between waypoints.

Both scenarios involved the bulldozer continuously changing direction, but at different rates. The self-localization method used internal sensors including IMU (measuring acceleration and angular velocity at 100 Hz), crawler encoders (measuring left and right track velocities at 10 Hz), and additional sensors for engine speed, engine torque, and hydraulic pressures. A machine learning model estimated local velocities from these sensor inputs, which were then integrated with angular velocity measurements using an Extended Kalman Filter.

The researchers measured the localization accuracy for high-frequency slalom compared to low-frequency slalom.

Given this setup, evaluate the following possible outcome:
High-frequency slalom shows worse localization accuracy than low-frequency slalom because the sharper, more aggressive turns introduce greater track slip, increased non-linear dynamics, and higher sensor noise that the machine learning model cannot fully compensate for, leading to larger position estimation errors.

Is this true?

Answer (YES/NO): YES